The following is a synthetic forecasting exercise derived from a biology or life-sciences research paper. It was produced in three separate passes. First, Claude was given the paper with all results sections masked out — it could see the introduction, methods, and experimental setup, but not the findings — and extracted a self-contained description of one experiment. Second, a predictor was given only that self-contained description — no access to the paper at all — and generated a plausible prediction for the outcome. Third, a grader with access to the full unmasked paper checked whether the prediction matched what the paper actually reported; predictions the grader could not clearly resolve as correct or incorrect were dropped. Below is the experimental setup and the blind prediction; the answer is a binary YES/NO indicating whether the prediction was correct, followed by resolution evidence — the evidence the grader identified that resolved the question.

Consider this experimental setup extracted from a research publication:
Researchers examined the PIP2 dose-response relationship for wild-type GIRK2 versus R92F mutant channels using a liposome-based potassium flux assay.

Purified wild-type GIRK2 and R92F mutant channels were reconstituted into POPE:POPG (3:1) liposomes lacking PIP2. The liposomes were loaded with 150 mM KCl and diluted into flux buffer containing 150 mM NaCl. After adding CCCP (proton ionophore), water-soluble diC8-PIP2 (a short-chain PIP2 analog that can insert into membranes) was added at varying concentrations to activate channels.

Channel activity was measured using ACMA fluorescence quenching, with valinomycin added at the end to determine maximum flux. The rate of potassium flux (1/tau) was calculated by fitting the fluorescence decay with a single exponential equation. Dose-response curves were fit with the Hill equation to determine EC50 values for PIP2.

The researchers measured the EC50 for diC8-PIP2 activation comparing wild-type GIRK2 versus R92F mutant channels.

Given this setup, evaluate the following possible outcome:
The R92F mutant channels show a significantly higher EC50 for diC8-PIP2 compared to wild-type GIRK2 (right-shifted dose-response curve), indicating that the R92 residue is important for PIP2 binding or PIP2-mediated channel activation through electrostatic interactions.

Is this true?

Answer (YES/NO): NO